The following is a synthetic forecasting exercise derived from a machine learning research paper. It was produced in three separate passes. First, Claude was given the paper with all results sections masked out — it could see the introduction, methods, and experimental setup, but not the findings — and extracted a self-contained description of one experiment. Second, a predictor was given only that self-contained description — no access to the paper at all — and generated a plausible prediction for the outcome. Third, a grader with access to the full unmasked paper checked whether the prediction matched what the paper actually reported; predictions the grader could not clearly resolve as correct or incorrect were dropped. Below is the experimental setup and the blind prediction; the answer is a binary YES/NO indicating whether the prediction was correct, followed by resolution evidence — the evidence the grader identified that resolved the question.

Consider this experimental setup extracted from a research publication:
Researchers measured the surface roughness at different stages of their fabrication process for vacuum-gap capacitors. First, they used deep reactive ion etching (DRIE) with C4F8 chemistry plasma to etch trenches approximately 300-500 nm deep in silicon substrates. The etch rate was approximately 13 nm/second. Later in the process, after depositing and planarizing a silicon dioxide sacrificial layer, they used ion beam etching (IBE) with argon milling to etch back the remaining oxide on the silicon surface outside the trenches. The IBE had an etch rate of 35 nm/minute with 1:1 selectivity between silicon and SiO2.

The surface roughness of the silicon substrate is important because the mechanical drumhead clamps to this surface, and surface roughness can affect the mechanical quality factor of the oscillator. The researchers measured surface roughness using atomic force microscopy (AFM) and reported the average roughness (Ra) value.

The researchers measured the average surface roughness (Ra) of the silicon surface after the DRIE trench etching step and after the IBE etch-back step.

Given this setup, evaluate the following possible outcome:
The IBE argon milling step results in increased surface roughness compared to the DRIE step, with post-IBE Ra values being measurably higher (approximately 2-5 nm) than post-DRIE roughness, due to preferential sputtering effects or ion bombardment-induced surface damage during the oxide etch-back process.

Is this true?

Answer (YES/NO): NO